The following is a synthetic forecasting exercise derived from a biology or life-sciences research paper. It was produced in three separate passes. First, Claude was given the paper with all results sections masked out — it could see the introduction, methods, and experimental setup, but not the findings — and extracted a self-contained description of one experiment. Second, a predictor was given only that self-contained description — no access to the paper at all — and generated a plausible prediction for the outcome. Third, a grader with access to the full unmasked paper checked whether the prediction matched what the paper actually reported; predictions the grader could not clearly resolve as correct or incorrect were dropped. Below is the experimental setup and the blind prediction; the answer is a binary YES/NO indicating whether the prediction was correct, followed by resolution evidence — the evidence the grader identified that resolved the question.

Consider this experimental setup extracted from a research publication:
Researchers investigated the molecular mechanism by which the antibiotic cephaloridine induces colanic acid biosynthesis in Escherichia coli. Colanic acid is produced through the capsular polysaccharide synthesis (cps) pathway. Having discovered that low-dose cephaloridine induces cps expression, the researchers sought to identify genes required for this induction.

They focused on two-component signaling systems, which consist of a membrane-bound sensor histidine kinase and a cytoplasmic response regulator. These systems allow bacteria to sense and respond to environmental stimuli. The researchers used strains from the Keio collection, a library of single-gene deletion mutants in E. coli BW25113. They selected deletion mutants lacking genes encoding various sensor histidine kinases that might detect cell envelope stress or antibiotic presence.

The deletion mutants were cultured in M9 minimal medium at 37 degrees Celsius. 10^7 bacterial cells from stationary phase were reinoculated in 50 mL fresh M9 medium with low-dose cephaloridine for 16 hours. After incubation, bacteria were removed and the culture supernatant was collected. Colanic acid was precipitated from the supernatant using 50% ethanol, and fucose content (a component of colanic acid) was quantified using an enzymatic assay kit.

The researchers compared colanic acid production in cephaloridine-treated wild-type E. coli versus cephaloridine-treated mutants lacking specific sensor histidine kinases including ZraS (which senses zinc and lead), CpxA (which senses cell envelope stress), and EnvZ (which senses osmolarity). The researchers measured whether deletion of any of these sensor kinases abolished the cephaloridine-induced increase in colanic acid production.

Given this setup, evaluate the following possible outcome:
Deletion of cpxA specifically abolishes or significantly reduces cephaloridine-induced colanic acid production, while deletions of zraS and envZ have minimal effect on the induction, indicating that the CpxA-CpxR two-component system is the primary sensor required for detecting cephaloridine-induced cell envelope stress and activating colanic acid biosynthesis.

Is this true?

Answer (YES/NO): NO